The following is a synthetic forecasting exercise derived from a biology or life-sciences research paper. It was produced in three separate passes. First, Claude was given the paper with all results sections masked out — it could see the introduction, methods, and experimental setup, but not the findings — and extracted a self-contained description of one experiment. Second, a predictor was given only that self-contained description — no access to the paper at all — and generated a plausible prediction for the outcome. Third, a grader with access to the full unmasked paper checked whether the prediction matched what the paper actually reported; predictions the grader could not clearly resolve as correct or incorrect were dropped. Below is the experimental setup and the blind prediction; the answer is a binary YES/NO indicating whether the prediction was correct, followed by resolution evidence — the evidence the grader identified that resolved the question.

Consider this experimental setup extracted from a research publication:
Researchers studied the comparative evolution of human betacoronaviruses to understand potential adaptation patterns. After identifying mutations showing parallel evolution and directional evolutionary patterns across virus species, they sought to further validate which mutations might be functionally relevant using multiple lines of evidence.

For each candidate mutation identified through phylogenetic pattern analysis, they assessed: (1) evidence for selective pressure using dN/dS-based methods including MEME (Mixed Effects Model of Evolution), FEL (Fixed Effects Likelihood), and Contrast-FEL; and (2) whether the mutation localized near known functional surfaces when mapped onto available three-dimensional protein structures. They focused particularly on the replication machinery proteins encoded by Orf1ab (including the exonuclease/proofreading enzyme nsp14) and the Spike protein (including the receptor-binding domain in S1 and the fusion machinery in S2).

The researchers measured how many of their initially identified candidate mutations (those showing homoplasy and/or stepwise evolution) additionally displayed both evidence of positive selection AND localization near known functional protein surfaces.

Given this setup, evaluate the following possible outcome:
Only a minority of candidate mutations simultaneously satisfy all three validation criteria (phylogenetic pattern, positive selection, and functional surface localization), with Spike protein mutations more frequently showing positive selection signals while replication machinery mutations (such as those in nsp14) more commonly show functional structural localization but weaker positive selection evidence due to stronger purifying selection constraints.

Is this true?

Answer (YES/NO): NO